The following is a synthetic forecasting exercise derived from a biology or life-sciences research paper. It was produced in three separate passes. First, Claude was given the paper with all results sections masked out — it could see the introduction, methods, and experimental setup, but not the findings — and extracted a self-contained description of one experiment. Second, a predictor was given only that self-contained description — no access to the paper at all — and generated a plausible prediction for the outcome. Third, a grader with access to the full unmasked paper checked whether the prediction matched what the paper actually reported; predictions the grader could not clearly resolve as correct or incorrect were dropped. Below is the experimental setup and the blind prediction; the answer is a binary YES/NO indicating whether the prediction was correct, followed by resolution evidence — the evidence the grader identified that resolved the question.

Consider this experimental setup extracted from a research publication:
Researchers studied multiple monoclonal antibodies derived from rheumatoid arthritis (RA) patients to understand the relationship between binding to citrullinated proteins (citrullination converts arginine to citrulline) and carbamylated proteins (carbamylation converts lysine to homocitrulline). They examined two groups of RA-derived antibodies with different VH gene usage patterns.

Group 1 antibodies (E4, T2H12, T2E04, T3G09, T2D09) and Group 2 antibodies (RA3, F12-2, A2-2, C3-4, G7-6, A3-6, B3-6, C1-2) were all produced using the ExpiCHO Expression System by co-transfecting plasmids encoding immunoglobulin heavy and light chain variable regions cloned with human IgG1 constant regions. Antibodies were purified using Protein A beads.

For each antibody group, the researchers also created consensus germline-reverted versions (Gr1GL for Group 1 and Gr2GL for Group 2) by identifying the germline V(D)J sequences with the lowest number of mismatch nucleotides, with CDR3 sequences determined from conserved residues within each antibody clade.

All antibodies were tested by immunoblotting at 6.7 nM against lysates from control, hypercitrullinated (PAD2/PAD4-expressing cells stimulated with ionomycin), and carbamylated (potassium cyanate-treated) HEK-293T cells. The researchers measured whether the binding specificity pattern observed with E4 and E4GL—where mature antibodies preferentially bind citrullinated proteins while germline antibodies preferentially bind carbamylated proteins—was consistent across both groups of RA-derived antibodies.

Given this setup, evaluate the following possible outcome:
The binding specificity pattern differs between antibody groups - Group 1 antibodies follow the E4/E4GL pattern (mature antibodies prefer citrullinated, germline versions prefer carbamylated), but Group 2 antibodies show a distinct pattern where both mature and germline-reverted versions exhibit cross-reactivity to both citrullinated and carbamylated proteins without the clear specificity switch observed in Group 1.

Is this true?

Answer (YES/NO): NO